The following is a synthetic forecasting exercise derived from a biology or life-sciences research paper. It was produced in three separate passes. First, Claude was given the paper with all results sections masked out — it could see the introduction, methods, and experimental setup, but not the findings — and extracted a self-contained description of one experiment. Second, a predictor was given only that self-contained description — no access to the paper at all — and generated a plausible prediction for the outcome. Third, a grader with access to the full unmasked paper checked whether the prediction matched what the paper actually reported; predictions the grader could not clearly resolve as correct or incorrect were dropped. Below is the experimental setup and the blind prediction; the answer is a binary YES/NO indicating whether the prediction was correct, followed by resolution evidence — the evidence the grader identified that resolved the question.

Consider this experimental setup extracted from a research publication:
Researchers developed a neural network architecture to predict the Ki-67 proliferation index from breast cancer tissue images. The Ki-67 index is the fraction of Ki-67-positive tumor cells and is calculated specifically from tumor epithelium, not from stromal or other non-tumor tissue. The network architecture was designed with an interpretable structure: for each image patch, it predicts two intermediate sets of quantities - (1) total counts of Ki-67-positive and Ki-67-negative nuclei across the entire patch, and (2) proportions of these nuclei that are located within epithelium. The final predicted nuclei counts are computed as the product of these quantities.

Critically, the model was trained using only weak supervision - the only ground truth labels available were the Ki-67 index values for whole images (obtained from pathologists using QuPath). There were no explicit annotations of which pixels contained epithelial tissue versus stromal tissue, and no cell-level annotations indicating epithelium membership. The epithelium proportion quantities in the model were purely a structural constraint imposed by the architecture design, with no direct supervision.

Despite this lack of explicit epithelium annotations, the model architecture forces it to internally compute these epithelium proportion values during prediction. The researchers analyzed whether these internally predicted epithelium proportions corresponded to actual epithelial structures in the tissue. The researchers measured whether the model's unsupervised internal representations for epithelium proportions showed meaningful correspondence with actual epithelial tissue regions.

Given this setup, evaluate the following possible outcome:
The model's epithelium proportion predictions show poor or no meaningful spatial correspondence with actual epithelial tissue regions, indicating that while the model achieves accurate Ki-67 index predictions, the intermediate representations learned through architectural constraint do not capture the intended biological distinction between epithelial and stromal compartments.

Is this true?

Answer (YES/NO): NO